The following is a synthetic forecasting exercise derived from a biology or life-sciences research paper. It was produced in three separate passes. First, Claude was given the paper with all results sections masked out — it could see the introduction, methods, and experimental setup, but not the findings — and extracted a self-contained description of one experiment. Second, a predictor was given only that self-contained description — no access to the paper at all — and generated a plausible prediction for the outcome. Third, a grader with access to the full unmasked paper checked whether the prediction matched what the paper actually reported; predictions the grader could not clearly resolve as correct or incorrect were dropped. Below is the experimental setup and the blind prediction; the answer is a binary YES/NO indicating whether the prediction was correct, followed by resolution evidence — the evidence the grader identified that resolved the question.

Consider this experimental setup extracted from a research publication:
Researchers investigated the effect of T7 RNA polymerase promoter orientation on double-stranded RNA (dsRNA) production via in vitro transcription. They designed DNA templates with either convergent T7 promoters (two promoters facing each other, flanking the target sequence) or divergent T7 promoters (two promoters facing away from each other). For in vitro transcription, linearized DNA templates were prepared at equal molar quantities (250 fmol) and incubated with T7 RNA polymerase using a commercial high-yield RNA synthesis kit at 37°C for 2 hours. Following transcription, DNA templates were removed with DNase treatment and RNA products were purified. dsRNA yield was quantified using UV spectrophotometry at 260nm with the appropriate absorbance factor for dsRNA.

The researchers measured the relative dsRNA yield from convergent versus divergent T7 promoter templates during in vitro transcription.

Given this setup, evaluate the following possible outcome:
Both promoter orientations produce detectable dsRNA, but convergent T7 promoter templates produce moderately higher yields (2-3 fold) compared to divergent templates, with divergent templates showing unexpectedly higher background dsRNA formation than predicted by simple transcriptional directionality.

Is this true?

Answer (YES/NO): NO